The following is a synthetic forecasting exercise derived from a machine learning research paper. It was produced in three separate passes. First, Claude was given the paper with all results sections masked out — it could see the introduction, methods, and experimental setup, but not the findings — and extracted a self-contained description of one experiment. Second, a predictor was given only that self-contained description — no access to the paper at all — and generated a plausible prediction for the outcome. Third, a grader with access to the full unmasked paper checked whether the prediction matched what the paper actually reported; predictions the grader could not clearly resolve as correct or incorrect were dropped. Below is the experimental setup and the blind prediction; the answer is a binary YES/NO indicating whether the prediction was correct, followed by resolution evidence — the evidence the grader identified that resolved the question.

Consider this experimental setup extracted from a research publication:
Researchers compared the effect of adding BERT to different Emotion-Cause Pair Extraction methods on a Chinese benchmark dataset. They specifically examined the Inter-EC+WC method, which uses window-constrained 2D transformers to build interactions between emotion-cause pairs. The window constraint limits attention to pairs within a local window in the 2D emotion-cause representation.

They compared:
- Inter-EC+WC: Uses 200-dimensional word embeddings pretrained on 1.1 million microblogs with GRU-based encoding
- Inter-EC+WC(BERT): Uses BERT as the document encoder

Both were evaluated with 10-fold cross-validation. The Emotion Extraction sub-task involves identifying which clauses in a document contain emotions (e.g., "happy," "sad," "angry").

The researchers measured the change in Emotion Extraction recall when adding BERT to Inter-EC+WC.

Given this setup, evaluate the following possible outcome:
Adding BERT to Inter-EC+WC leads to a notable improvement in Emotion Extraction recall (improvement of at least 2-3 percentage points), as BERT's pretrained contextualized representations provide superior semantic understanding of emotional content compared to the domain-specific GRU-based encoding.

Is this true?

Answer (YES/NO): YES